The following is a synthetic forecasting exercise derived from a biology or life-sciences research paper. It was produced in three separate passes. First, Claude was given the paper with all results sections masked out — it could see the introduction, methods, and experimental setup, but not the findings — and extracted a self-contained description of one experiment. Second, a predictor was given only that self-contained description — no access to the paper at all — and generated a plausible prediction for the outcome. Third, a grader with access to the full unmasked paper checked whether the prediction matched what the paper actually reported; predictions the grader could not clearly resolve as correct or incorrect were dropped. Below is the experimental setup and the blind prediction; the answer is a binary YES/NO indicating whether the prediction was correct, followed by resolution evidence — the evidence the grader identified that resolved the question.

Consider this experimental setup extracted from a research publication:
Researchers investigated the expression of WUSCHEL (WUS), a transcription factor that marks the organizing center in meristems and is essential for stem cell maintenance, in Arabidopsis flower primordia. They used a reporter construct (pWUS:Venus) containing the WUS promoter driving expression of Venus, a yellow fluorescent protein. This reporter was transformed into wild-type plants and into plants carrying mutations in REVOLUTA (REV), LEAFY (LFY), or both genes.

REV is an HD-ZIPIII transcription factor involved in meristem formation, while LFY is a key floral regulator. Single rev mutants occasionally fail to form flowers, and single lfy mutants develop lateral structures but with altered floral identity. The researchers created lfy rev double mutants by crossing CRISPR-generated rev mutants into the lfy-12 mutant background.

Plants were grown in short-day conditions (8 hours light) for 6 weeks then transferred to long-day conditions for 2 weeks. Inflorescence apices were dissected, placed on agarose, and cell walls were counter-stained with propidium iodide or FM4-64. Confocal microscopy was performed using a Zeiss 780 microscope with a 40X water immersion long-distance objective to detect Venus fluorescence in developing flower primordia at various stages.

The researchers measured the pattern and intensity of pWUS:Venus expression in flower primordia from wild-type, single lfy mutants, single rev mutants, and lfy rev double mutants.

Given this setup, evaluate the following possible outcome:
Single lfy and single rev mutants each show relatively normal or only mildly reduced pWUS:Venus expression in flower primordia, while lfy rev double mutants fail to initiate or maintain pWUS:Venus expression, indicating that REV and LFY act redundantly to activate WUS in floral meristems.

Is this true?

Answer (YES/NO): NO